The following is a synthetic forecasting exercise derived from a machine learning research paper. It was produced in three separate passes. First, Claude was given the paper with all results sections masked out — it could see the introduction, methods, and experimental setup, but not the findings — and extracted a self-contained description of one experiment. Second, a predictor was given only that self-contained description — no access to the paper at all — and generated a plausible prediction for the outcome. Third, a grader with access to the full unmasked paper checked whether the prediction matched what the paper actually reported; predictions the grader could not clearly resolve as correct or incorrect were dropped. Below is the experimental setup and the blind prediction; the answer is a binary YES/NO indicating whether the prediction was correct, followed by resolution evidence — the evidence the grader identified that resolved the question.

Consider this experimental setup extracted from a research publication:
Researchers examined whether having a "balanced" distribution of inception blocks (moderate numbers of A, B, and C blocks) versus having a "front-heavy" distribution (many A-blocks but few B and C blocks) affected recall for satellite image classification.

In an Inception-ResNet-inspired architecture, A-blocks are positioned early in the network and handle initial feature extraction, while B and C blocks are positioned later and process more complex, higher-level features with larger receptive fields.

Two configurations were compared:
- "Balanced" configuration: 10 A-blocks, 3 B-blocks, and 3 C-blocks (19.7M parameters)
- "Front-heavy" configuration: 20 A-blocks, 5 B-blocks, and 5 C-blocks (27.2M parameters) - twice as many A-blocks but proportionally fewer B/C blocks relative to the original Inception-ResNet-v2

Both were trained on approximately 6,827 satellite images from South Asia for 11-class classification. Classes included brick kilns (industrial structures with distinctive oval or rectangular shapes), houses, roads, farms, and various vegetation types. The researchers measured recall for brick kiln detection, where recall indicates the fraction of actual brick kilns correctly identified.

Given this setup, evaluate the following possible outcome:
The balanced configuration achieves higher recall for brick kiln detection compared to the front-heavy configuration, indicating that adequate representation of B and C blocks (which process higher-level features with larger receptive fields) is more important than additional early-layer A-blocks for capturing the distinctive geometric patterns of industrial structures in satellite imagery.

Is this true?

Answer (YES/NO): YES